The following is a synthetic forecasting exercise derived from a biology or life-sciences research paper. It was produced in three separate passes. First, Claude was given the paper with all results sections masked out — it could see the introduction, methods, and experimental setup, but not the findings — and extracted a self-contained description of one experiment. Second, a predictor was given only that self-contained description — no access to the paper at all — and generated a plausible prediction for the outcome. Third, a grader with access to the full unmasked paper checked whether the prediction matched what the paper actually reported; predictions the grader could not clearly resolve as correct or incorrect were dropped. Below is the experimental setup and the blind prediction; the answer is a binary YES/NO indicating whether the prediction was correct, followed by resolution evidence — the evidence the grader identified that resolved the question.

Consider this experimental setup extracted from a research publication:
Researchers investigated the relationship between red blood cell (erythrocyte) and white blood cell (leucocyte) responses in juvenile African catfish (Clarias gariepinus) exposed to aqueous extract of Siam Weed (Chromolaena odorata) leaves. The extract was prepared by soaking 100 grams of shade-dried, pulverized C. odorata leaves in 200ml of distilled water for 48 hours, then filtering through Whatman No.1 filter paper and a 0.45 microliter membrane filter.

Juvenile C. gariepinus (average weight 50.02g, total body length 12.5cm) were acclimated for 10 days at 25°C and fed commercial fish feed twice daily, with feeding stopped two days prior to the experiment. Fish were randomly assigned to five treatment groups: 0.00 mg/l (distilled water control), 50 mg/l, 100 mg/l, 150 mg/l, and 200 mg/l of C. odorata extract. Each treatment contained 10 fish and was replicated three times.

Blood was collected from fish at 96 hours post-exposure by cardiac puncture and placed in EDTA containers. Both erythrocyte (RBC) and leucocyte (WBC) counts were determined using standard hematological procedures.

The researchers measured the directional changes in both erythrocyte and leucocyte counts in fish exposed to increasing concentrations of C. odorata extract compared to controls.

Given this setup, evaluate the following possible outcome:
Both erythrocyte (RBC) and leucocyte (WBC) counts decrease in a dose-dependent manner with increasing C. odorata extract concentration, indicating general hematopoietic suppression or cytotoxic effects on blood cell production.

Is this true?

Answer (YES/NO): NO